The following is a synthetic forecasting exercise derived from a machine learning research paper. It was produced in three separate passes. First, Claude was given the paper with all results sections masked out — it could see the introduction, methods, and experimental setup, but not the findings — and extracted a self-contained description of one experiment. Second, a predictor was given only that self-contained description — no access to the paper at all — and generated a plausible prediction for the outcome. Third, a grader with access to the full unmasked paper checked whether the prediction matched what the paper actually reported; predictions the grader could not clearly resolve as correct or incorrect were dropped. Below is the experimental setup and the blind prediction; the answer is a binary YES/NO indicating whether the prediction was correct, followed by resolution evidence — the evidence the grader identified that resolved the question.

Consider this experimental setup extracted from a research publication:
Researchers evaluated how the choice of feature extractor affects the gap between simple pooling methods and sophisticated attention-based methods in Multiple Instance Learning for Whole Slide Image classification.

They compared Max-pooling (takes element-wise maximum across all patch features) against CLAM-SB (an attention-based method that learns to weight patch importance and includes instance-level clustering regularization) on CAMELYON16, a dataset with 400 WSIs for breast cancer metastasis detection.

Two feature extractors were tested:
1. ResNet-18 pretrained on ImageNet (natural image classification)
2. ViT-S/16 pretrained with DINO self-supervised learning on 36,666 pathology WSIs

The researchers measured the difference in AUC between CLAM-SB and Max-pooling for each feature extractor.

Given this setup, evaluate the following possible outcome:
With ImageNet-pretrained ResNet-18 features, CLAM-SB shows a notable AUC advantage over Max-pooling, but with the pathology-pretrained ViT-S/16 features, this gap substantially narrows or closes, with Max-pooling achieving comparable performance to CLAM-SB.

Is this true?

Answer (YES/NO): YES